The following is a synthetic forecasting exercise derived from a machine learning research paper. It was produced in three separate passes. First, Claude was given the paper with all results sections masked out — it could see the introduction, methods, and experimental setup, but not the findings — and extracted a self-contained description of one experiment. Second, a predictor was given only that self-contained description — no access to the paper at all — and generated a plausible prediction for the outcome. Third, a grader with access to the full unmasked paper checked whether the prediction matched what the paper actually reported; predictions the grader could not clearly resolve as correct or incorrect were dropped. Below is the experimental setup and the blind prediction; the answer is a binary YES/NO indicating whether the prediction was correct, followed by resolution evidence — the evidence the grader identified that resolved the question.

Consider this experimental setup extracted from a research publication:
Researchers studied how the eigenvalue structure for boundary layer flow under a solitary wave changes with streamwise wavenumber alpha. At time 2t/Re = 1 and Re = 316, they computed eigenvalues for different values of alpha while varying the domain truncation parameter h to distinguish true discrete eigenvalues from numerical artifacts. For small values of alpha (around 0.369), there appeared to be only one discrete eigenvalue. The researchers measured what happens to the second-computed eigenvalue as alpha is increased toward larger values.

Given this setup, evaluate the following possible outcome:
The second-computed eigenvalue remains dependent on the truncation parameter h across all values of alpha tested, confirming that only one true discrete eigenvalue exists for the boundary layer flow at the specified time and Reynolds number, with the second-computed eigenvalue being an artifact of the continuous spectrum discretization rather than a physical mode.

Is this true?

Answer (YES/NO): NO